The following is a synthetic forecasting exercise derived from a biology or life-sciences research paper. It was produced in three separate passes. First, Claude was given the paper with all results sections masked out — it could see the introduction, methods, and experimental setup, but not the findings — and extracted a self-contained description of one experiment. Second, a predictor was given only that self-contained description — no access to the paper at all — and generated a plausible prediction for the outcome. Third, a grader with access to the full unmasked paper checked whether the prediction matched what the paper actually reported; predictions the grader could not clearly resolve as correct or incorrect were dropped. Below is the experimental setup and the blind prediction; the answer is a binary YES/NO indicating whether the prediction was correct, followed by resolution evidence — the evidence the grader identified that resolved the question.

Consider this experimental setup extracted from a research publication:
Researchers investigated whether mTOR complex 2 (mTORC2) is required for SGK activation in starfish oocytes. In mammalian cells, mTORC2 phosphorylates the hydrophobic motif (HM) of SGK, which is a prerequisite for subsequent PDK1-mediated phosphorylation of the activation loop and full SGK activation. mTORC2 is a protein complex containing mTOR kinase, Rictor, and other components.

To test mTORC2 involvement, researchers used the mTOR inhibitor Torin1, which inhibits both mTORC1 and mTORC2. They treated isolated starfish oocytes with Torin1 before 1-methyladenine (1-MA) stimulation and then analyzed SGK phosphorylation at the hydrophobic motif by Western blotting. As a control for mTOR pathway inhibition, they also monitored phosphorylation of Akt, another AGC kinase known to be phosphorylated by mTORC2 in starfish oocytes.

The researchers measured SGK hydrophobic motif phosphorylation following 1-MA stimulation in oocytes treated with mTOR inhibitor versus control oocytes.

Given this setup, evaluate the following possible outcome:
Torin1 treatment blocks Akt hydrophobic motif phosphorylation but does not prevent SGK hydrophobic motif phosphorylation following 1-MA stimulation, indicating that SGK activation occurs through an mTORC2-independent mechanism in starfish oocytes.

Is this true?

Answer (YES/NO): NO